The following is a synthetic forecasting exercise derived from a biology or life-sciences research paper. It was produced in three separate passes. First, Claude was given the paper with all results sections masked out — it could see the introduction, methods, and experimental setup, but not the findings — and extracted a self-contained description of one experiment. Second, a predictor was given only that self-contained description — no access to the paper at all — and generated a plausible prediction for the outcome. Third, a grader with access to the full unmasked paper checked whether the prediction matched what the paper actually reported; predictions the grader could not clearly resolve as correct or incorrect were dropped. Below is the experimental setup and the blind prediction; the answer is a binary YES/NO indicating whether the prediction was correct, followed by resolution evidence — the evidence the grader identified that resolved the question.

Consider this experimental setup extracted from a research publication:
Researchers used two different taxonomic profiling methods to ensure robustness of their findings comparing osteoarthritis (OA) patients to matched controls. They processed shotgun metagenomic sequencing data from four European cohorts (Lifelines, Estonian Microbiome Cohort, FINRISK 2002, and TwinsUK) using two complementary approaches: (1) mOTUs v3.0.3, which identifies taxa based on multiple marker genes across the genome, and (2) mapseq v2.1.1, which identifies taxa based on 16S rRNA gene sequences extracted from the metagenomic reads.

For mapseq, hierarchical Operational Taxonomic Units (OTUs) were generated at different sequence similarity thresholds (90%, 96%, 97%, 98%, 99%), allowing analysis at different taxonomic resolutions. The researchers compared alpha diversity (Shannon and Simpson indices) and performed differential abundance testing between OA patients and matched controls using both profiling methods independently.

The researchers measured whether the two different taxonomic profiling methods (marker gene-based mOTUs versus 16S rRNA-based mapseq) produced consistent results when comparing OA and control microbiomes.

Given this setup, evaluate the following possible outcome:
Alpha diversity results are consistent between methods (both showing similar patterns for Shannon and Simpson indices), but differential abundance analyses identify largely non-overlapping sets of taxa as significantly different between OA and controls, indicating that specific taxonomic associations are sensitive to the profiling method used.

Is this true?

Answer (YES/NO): NO